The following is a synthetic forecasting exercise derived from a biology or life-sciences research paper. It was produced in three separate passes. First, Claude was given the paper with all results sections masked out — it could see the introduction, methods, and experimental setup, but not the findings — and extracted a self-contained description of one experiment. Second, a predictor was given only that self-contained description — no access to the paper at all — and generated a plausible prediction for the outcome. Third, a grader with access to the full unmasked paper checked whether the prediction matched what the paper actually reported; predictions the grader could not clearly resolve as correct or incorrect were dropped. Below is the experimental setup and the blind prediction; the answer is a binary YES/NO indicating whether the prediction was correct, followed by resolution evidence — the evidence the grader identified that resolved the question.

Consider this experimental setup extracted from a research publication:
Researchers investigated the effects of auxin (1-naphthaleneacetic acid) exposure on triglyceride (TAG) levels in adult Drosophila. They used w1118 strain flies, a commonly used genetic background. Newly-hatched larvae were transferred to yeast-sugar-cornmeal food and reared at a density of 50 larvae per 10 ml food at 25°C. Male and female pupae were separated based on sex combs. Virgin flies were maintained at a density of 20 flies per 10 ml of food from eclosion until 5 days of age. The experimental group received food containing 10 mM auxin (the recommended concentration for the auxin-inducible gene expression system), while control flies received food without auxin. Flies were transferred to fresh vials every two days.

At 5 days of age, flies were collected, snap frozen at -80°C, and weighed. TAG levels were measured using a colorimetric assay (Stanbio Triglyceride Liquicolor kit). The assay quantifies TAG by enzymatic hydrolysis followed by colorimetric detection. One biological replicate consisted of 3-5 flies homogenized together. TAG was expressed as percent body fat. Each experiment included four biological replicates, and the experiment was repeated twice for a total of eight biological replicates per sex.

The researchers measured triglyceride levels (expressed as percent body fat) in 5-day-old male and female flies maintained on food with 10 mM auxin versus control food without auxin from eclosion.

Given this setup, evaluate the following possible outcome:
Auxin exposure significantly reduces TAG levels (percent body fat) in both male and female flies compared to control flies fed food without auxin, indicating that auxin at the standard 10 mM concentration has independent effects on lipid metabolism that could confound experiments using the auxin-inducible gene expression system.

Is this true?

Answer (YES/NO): YES